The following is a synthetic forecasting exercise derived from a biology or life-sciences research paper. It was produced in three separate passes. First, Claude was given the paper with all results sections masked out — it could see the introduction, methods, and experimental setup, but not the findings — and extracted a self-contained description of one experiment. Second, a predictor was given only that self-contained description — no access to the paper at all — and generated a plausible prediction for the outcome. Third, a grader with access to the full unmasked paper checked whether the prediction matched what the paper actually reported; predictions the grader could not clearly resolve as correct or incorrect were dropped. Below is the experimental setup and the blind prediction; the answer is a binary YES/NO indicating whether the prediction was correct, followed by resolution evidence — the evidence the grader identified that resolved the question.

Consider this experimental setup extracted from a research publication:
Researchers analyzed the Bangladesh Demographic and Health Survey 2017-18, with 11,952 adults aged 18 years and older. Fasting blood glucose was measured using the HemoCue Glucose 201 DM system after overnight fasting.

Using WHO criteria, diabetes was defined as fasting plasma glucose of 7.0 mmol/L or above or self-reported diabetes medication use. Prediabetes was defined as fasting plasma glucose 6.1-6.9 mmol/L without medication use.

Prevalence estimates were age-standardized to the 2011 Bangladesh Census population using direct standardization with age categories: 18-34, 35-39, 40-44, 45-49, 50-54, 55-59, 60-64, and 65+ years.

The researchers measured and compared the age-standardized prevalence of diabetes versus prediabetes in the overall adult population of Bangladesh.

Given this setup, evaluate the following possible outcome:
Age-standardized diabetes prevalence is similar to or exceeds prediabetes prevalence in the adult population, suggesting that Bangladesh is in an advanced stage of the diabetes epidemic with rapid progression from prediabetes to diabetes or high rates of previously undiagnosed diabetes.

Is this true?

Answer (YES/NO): YES